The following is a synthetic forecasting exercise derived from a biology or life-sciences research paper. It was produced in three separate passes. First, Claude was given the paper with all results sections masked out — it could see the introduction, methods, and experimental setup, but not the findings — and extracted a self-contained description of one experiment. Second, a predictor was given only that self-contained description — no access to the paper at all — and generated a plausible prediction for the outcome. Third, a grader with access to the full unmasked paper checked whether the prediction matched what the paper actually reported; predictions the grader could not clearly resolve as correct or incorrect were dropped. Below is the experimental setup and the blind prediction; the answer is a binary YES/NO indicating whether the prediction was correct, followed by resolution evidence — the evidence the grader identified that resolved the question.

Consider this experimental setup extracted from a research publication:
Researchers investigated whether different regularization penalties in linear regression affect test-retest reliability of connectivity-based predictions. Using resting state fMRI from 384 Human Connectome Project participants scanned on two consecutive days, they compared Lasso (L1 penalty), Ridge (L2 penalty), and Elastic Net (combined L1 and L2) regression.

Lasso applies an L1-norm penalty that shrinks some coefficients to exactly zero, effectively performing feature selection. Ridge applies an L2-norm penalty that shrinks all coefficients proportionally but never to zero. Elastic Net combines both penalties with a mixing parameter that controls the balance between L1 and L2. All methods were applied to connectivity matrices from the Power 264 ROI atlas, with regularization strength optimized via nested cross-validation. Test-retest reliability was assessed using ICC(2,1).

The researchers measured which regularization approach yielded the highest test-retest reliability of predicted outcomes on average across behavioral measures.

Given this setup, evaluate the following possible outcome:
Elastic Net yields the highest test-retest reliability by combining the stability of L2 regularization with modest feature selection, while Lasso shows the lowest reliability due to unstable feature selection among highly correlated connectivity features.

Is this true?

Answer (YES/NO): NO